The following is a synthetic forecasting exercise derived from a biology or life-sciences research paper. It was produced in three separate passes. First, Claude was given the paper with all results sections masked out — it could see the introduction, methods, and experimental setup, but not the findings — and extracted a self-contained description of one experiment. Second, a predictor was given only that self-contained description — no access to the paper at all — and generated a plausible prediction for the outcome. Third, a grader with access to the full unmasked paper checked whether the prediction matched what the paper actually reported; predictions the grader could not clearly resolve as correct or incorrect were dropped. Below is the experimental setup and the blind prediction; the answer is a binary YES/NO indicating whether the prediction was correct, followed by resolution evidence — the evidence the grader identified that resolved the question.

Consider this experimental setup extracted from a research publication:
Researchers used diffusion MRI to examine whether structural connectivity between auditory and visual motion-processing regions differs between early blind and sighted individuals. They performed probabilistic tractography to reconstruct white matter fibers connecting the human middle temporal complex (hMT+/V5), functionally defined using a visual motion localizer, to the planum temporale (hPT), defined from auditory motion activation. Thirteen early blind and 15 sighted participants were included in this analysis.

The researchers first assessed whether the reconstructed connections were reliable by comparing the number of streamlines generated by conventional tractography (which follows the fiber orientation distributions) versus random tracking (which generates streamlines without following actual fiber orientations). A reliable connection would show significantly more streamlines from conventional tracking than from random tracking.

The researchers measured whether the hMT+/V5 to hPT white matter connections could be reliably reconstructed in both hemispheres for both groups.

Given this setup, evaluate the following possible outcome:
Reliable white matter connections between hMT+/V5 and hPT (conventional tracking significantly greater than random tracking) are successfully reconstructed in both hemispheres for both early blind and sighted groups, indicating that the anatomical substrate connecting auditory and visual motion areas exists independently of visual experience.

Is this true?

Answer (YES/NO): YES